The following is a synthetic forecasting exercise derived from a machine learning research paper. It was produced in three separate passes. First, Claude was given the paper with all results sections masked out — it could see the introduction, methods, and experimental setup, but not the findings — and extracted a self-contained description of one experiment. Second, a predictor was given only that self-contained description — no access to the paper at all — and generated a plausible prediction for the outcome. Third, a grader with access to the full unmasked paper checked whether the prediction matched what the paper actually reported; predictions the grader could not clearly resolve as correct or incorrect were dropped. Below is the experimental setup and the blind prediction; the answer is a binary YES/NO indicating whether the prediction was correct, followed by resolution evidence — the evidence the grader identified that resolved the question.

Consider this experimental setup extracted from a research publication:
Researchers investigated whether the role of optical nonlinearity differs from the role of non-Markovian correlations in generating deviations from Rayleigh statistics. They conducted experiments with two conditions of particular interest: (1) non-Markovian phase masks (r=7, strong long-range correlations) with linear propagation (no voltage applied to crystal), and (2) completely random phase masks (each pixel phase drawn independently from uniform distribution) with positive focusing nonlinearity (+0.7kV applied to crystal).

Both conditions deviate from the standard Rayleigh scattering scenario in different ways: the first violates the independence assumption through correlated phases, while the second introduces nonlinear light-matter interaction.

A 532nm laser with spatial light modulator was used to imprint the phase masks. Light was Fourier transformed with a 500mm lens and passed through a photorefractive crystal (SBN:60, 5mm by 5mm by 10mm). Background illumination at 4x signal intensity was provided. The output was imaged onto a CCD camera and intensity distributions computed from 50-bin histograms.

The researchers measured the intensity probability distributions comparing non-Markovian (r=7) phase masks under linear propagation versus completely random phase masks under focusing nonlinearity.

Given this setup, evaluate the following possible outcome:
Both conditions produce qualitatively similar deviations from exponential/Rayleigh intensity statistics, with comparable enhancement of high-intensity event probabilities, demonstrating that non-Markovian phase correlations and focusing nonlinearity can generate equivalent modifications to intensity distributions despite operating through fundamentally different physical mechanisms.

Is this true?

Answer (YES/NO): NO